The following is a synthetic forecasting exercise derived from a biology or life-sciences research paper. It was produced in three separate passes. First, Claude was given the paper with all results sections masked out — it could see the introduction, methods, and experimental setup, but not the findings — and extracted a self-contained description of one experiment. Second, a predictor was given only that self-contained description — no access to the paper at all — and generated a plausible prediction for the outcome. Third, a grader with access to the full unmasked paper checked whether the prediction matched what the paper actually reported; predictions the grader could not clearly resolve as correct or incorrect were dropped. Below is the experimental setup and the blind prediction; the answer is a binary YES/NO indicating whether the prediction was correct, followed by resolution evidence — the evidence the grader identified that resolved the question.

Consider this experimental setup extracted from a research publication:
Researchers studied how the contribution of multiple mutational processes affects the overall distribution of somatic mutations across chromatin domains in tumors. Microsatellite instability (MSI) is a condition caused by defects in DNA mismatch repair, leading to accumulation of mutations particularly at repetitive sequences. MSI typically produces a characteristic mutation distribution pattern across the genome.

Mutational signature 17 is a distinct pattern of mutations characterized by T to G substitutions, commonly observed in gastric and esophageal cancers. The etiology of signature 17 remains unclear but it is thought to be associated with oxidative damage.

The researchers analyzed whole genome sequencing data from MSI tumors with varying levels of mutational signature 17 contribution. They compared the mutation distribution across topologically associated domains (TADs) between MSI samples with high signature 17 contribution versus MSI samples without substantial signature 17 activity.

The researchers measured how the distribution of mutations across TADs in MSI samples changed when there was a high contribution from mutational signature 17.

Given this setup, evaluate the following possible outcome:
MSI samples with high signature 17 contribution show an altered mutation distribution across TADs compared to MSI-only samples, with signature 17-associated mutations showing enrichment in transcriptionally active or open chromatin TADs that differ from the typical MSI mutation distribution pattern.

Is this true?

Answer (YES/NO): NO